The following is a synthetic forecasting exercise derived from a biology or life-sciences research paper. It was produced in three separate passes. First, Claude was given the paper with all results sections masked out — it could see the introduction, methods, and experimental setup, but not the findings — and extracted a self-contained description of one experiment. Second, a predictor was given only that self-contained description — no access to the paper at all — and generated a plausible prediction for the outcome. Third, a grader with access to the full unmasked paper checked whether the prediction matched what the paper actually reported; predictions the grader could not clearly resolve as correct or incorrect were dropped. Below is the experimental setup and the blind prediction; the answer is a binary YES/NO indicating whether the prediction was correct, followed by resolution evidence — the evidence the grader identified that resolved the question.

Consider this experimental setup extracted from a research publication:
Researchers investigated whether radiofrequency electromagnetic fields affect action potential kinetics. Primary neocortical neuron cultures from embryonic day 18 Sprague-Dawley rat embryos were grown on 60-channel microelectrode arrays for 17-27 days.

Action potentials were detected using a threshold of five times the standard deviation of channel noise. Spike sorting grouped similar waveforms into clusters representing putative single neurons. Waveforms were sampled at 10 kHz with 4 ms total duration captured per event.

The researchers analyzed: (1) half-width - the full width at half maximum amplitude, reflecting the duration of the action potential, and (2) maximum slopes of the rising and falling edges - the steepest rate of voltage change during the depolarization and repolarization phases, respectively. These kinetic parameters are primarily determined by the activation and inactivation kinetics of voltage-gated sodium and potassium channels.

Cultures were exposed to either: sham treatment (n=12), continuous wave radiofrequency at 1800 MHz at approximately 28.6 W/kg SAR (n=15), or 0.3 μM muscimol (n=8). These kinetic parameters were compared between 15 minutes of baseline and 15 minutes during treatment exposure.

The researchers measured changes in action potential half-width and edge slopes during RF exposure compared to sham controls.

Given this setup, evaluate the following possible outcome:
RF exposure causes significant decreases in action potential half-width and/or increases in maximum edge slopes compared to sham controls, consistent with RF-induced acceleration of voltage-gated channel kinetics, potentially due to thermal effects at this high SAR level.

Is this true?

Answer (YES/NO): YES